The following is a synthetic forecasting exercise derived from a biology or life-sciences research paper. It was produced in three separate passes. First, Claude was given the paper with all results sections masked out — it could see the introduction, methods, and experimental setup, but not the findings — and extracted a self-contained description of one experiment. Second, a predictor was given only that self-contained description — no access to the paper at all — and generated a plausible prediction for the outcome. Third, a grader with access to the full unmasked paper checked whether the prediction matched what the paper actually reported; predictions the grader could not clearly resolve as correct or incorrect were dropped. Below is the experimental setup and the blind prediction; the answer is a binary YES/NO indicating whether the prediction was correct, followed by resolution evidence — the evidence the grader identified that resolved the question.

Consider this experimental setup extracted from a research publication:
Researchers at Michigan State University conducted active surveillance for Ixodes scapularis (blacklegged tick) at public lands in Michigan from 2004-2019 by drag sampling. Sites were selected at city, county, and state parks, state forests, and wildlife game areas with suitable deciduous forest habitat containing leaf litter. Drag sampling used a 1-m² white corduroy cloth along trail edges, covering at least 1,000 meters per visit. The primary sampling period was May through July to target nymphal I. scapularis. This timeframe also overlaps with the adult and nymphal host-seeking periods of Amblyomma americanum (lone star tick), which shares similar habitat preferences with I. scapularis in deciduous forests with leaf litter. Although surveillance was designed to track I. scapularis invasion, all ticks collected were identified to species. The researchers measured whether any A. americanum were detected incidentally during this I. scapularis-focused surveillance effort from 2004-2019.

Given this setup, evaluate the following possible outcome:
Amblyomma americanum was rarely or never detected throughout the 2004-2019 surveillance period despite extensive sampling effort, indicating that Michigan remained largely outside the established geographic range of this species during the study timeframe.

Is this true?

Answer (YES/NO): YES